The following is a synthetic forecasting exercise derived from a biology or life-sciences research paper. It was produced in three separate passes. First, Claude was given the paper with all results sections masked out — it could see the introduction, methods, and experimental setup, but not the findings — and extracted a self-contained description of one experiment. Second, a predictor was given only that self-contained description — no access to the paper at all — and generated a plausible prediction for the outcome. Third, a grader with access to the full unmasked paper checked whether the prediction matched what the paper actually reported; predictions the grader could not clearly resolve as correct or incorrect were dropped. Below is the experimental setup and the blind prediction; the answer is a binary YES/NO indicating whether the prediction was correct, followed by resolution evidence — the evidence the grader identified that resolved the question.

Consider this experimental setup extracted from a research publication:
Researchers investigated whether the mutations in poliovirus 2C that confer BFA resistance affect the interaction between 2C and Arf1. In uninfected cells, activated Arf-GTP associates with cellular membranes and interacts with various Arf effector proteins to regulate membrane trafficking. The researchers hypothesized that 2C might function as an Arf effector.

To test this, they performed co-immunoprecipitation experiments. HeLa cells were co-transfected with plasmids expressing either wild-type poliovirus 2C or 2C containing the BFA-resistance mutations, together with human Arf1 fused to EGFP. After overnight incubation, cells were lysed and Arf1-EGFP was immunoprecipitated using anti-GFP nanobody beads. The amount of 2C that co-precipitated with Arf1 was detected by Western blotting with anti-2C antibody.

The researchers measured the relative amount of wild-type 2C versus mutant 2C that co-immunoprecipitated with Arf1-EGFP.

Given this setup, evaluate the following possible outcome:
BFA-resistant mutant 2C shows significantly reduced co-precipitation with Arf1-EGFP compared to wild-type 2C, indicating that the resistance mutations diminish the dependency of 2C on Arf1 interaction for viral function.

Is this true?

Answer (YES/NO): NO